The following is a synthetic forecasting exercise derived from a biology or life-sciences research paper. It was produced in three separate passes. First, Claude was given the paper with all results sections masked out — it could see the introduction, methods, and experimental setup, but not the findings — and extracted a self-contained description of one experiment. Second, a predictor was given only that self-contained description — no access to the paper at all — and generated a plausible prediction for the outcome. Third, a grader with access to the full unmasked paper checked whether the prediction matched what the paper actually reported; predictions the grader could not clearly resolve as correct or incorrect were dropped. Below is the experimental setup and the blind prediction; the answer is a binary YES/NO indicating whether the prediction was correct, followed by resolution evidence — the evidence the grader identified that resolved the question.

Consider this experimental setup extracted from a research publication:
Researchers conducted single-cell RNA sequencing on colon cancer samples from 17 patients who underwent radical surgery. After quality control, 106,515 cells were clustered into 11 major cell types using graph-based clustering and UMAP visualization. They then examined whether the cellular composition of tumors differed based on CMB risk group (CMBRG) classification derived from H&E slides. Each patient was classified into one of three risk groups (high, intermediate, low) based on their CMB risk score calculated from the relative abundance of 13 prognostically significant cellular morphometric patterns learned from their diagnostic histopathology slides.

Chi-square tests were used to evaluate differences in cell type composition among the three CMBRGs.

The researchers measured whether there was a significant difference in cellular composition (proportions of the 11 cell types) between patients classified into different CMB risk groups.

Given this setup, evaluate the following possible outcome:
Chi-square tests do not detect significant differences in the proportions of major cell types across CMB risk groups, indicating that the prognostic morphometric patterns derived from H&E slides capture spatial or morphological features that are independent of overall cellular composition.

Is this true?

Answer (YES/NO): NO